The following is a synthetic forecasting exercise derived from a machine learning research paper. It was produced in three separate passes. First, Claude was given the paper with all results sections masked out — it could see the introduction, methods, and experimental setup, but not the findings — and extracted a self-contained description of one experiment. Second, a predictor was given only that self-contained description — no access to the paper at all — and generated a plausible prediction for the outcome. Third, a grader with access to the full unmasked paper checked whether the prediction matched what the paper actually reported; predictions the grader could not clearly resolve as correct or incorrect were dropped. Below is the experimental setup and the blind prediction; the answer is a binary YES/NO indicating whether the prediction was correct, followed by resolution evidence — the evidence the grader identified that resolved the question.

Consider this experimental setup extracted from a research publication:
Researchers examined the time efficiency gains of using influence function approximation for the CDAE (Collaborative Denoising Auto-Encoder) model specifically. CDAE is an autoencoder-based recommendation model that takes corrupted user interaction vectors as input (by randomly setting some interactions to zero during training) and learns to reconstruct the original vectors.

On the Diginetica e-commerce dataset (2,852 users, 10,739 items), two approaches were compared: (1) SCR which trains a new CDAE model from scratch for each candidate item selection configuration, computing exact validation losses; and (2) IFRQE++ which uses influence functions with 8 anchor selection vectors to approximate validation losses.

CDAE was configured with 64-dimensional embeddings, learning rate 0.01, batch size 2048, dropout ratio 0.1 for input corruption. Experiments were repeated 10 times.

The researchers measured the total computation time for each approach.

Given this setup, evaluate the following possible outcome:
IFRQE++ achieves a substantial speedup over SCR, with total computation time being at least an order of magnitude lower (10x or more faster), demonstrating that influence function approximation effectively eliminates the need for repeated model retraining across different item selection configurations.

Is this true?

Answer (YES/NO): NO